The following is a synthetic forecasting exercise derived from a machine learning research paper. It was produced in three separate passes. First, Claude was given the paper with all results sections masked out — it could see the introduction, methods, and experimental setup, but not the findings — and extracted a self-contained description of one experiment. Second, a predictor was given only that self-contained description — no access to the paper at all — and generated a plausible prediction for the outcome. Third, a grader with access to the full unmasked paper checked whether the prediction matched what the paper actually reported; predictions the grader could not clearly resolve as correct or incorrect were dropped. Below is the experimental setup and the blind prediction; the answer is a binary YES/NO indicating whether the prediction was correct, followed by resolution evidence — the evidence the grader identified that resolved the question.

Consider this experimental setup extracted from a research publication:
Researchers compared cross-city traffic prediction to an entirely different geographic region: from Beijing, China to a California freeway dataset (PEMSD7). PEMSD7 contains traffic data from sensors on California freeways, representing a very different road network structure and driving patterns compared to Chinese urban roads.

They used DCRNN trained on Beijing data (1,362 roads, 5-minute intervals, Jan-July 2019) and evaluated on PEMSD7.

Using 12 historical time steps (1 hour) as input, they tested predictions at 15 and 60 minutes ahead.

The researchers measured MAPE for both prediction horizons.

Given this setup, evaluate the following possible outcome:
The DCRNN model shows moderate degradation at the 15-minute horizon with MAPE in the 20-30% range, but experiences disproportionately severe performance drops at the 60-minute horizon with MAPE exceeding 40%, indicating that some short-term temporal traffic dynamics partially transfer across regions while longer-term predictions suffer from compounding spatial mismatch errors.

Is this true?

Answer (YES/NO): NO